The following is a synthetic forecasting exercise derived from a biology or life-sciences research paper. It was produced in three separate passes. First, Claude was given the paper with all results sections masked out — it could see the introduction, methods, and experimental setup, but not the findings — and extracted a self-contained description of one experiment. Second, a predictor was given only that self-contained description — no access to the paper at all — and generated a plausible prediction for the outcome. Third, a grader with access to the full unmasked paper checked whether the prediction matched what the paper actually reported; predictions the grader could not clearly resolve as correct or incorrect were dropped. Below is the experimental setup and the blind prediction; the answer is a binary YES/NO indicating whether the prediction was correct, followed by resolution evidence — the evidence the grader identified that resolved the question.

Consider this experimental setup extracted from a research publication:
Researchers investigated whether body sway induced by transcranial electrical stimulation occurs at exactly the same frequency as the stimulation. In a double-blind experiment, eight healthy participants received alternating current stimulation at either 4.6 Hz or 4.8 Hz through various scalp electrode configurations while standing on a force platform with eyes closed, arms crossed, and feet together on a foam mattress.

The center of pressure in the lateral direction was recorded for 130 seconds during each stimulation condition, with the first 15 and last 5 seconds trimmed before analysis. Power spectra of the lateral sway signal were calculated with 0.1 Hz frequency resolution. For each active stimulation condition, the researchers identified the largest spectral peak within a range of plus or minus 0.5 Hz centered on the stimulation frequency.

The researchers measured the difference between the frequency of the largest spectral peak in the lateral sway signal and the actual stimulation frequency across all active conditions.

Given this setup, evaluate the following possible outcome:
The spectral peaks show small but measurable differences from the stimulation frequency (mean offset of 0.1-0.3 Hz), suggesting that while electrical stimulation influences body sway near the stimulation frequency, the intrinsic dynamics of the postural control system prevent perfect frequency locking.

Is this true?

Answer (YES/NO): NO